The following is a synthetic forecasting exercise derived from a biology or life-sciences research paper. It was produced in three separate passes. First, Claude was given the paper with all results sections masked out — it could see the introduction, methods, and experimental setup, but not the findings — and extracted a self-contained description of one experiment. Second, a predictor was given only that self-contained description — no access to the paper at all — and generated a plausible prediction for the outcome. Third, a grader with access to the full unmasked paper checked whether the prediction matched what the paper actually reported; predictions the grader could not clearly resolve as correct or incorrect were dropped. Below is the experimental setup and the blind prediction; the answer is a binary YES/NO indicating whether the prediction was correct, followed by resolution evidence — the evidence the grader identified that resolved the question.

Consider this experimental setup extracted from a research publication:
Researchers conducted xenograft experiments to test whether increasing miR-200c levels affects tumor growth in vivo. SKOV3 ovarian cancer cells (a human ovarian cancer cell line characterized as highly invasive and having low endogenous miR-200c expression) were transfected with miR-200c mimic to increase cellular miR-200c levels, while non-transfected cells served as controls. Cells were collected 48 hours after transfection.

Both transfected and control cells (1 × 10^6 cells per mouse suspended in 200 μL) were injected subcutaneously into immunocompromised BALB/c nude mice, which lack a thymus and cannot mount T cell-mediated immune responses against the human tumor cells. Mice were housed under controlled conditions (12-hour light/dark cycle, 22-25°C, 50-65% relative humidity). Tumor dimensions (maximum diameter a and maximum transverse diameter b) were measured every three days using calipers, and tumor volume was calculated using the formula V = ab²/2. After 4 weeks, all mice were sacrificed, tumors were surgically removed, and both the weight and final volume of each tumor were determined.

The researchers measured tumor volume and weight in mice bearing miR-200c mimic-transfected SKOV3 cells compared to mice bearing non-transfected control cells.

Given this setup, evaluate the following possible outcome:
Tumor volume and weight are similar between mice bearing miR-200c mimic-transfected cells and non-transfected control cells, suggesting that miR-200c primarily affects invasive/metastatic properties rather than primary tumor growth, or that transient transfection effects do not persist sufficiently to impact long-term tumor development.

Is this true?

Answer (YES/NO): NO